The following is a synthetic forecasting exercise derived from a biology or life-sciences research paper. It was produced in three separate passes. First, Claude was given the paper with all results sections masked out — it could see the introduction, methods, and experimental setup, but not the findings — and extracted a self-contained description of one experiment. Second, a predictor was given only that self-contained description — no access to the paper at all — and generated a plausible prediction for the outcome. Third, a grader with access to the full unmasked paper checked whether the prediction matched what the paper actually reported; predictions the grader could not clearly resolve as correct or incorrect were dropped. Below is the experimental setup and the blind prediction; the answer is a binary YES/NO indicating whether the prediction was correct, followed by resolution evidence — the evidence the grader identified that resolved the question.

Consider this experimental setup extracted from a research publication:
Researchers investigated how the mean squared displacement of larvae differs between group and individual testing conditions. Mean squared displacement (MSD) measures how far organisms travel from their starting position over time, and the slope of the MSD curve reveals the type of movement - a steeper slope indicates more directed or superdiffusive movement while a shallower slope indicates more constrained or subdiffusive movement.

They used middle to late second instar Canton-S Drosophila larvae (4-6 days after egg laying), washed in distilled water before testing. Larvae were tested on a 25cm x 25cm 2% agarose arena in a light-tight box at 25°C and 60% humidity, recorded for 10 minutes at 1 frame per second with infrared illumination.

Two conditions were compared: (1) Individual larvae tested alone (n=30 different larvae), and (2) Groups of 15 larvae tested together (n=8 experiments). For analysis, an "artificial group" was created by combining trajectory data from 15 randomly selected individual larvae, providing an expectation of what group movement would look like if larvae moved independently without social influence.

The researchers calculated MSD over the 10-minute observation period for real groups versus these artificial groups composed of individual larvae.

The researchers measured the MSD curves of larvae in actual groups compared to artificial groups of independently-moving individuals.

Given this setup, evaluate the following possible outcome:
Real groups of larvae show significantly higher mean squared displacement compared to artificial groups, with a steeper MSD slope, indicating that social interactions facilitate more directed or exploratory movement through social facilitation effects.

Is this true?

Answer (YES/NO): YES